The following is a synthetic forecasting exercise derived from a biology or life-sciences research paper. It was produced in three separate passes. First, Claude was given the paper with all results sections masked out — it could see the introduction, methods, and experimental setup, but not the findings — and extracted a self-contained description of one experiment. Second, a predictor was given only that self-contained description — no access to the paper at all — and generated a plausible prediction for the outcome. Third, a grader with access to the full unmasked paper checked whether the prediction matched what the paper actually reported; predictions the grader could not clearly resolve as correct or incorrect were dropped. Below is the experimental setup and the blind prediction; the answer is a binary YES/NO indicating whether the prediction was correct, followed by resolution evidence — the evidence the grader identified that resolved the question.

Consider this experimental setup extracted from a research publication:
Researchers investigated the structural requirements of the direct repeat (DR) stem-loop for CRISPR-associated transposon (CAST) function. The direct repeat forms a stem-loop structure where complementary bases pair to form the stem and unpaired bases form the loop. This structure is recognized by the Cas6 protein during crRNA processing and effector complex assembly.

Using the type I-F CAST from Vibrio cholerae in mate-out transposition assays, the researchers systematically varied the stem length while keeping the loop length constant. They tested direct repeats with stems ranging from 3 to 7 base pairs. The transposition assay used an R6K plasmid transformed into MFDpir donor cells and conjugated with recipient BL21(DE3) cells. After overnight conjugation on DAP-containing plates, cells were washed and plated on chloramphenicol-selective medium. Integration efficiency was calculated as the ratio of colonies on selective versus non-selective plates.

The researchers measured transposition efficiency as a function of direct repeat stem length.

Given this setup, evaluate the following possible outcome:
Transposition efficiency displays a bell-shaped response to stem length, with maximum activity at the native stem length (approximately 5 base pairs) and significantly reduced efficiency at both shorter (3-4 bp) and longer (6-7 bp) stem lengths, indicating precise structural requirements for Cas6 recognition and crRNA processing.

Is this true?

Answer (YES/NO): YES